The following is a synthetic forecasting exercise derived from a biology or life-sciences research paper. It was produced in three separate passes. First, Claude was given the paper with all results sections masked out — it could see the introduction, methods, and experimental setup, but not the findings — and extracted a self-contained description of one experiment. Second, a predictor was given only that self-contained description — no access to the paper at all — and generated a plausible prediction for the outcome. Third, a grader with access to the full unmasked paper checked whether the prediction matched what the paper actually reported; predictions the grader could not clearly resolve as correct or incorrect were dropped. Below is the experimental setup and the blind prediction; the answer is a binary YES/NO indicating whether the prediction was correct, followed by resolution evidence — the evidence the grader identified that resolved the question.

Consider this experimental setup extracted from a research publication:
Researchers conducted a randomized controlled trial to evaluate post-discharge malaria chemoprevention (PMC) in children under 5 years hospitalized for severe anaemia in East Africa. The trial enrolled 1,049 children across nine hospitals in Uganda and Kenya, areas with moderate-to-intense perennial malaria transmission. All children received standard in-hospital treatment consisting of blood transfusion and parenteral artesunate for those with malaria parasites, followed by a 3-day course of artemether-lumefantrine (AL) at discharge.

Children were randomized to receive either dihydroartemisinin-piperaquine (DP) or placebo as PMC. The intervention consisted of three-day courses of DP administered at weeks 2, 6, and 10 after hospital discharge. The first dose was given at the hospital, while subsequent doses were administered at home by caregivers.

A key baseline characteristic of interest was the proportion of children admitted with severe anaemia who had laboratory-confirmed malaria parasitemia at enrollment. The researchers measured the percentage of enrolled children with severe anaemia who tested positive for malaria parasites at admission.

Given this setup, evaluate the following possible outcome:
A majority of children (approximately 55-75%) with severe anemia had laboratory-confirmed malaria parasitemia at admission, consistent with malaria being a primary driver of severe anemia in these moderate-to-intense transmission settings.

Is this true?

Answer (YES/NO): NO